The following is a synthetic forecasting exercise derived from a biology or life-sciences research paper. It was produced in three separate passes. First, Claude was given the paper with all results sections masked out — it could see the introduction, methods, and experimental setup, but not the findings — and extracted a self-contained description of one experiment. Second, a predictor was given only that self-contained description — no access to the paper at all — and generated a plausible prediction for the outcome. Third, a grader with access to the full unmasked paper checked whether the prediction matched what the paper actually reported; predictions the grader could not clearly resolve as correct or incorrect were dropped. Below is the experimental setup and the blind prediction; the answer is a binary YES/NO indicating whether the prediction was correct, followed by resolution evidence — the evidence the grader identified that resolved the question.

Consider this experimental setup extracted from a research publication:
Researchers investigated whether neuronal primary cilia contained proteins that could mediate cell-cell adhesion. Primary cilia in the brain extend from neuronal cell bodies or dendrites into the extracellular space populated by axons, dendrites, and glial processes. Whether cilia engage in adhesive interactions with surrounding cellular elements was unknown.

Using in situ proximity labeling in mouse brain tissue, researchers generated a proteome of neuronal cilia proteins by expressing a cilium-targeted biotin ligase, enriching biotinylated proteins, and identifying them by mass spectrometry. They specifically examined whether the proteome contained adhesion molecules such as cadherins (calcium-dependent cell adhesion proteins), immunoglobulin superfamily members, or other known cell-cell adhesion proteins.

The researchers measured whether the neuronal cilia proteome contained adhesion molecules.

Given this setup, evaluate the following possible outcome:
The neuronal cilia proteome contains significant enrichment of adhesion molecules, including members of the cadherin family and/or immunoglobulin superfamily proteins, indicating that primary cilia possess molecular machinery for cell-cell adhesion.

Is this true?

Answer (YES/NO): YES